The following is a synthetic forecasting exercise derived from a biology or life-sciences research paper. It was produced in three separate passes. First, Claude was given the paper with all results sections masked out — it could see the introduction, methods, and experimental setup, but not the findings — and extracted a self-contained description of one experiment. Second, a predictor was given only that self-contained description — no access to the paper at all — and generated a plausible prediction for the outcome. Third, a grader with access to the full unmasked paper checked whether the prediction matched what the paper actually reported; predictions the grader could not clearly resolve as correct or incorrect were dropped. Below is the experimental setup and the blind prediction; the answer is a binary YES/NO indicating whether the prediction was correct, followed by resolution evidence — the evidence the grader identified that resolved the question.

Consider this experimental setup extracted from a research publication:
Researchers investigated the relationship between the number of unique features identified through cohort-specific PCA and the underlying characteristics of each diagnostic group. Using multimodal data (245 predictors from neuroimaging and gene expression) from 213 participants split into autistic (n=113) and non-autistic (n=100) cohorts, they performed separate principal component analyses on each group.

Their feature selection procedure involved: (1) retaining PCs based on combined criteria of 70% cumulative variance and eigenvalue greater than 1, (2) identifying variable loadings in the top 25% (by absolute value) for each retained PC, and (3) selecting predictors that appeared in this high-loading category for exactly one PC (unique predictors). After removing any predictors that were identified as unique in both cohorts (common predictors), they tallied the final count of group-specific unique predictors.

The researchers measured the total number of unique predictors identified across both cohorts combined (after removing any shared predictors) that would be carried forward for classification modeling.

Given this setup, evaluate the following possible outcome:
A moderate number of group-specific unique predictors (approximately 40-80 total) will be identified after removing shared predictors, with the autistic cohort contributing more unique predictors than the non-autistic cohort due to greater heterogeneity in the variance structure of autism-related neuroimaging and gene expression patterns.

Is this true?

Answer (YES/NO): NO